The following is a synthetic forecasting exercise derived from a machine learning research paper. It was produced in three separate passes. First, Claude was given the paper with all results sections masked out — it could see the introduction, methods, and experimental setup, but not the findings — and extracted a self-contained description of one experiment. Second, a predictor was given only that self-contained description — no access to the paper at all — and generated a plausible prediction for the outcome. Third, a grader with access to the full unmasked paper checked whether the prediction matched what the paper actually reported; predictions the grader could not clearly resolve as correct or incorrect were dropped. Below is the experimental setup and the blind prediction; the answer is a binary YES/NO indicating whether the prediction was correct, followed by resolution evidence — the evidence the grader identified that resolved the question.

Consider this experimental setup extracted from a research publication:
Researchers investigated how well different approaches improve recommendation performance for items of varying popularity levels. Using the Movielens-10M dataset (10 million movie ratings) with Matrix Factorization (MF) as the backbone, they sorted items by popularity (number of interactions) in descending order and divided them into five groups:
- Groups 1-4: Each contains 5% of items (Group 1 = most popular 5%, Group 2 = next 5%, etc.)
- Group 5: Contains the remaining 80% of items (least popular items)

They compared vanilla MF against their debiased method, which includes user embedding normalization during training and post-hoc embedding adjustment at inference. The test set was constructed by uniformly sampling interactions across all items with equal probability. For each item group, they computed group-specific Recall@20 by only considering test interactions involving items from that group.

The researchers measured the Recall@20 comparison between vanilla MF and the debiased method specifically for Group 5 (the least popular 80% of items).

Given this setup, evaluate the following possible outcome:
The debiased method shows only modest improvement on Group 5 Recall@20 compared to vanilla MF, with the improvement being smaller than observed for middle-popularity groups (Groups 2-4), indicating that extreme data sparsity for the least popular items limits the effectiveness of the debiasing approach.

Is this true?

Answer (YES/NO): NO